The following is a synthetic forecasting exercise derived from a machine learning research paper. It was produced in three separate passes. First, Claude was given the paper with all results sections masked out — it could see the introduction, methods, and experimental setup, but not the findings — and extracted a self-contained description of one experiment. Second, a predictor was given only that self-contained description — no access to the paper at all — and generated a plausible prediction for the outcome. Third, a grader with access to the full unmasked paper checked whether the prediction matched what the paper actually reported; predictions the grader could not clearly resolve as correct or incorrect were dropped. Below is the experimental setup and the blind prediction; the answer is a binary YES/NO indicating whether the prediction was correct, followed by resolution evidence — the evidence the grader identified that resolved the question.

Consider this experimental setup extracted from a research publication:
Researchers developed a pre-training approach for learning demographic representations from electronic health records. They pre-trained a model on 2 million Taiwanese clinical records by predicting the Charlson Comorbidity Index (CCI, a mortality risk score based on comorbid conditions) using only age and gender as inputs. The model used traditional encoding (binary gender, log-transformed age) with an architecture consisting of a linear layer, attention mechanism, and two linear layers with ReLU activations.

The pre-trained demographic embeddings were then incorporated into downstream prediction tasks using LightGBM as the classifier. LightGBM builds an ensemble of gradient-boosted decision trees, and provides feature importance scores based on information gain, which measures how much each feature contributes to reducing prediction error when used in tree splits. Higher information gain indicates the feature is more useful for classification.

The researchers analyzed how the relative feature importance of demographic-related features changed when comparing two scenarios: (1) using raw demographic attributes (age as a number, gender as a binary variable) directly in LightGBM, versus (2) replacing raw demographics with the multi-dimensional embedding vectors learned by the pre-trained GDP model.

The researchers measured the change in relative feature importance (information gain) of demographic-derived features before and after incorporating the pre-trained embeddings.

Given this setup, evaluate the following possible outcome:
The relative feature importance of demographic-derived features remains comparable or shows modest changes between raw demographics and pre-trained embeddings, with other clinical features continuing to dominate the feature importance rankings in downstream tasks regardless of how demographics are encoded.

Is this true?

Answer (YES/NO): NO